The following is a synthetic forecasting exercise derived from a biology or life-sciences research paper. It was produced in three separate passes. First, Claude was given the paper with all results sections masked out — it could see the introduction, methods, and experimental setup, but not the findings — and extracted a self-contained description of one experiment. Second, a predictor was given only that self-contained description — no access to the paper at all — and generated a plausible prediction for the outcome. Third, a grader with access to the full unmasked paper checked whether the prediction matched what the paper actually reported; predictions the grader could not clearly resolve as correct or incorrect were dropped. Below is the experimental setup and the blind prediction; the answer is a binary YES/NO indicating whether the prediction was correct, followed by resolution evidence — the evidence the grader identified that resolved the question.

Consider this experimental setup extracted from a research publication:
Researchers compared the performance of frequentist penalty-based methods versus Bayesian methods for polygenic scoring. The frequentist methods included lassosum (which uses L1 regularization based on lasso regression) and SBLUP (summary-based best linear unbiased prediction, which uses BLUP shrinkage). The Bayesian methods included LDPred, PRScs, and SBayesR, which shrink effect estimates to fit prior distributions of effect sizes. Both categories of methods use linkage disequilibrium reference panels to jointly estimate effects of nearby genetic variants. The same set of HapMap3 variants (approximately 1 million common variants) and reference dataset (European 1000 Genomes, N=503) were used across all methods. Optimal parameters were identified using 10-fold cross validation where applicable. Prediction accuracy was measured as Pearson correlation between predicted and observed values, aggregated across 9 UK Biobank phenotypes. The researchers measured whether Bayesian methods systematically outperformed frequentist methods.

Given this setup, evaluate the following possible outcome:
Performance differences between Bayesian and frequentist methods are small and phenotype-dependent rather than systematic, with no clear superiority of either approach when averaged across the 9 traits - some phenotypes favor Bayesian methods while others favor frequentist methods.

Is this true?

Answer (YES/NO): NO